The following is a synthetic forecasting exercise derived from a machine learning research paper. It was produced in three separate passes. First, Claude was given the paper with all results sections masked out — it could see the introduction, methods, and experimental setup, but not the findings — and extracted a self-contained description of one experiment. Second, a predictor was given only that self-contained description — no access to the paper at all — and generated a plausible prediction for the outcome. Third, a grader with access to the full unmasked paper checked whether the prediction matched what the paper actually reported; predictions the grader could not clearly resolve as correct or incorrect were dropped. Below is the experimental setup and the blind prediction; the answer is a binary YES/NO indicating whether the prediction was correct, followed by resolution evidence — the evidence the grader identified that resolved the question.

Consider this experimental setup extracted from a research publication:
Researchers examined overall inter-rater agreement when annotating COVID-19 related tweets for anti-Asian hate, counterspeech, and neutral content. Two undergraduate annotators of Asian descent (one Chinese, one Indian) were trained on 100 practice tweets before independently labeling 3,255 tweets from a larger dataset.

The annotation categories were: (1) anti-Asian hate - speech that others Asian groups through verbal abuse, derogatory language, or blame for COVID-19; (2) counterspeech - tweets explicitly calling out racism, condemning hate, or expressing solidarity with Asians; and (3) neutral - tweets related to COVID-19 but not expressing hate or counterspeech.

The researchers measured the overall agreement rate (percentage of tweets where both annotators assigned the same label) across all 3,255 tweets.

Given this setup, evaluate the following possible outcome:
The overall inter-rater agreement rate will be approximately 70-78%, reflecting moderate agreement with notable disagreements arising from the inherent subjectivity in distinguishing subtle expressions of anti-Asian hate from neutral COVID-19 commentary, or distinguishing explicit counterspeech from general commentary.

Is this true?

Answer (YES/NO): NO